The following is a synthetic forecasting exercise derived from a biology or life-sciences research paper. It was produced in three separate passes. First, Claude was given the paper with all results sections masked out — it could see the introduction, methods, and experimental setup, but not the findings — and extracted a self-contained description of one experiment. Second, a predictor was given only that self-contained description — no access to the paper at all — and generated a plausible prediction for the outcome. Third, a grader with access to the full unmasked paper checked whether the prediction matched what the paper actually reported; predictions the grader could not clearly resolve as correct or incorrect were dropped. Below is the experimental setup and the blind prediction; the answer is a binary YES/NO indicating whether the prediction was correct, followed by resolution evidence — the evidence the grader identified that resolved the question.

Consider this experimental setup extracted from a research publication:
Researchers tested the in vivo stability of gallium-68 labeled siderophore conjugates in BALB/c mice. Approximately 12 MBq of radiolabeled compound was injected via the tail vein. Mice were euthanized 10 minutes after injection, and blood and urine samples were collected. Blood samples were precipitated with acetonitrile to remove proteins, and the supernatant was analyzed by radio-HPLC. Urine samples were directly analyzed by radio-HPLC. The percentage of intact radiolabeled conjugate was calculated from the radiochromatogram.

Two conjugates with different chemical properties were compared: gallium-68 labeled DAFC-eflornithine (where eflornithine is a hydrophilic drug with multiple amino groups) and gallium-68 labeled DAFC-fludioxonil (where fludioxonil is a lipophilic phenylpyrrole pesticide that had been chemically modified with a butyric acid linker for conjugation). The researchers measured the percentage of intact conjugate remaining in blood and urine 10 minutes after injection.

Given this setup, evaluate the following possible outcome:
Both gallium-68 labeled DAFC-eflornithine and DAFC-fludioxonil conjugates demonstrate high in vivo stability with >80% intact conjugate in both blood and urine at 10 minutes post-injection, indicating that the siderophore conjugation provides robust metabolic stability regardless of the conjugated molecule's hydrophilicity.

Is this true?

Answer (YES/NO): NO